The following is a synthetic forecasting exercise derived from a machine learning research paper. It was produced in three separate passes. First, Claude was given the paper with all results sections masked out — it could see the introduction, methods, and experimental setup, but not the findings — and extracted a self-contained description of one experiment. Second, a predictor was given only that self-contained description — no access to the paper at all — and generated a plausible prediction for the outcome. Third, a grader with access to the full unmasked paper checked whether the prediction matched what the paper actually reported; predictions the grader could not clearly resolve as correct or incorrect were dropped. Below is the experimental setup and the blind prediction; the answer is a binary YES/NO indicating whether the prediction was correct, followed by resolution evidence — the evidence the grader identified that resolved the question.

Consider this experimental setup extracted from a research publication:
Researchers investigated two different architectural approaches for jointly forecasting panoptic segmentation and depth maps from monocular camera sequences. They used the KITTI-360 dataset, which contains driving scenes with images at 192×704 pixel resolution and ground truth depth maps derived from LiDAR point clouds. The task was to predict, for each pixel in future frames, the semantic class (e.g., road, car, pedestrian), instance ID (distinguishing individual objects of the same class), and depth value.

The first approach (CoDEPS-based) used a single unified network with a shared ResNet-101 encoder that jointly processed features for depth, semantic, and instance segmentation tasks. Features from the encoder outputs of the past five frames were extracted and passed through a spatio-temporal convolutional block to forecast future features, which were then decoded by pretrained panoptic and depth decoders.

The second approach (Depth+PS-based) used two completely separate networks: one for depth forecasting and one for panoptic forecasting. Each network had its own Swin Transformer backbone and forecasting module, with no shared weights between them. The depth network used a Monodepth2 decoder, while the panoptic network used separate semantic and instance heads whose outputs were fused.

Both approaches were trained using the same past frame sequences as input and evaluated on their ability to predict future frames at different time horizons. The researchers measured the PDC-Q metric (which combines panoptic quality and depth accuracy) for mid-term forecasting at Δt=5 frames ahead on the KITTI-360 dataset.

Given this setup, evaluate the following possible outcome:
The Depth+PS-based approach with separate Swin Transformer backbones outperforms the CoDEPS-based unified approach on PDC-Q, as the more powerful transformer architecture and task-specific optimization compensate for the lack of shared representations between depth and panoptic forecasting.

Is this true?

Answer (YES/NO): YES